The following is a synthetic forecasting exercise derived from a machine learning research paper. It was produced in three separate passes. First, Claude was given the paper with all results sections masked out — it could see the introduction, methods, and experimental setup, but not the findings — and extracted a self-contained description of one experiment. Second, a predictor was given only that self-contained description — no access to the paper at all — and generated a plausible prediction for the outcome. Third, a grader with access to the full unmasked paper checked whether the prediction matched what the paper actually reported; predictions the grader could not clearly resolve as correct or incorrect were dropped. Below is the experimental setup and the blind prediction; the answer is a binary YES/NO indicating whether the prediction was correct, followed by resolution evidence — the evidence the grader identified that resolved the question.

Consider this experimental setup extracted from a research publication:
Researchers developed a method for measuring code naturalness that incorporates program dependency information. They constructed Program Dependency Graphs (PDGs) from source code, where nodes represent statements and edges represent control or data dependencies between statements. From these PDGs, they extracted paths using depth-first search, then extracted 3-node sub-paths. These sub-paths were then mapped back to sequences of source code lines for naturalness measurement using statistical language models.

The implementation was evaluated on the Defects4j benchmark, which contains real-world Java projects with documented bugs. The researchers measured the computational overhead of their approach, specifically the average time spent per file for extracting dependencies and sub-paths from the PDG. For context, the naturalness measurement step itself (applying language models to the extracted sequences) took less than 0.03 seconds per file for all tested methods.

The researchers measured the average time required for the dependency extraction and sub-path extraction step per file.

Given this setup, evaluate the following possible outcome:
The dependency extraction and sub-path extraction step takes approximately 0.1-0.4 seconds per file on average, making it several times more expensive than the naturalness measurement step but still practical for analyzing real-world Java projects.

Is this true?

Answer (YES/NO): NO